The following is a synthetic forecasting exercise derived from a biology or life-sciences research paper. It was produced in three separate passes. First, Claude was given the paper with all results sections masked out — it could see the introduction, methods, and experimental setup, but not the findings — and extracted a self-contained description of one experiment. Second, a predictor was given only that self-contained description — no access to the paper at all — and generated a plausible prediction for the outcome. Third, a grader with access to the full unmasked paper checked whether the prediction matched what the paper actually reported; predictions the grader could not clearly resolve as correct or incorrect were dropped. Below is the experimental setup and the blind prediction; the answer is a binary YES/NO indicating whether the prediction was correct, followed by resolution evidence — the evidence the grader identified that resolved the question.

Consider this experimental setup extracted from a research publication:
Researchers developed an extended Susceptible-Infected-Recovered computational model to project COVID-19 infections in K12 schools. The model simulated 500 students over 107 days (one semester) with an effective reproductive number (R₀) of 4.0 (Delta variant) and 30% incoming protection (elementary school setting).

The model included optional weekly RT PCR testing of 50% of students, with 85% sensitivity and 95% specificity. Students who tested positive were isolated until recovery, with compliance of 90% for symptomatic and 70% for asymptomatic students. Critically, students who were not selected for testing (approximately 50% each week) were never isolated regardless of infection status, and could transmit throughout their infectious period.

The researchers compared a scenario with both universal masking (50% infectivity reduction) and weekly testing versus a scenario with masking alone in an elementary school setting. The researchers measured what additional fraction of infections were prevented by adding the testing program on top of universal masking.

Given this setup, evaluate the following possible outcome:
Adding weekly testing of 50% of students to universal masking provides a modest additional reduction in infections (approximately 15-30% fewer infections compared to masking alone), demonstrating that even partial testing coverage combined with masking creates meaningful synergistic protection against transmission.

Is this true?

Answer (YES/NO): NO